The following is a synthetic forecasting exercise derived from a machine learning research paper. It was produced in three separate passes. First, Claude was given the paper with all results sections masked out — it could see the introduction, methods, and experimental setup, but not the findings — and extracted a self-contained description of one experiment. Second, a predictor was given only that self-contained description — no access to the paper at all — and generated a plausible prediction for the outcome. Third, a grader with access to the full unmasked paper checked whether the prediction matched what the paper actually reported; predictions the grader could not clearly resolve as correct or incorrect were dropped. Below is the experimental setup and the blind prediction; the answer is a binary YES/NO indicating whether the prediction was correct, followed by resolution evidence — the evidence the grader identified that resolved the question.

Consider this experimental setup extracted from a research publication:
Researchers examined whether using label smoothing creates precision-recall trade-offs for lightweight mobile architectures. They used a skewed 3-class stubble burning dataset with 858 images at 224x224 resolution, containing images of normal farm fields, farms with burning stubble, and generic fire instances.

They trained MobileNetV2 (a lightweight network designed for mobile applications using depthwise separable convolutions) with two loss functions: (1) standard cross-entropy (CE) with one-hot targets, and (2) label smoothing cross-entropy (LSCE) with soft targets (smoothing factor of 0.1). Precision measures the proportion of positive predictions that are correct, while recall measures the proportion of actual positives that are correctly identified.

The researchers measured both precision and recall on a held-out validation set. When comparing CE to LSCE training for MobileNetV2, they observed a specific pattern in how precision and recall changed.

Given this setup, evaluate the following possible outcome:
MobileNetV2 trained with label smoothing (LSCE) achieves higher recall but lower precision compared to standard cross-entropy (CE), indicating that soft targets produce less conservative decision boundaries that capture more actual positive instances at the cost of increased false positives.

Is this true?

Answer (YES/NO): YES